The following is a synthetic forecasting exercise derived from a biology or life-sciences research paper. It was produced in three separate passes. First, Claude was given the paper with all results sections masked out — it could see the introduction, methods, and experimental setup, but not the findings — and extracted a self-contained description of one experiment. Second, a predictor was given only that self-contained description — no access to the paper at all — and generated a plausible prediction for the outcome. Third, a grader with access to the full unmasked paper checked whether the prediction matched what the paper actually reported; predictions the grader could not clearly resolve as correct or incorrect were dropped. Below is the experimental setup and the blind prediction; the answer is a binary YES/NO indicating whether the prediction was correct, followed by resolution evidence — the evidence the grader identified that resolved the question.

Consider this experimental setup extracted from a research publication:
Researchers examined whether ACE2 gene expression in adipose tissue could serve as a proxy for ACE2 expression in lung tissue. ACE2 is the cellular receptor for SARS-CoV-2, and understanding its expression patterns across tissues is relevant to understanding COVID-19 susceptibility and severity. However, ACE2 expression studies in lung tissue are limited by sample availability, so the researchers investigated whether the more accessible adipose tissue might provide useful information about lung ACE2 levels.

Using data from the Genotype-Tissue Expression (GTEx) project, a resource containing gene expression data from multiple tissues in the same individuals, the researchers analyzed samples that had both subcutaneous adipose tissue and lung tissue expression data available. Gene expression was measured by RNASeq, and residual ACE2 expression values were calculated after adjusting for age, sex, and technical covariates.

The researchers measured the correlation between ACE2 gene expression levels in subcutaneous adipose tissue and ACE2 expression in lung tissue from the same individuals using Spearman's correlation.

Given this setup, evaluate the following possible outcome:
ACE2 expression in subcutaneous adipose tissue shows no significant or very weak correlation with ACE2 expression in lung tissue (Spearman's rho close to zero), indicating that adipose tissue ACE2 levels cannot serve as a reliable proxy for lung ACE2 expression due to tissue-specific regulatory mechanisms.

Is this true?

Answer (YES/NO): NO